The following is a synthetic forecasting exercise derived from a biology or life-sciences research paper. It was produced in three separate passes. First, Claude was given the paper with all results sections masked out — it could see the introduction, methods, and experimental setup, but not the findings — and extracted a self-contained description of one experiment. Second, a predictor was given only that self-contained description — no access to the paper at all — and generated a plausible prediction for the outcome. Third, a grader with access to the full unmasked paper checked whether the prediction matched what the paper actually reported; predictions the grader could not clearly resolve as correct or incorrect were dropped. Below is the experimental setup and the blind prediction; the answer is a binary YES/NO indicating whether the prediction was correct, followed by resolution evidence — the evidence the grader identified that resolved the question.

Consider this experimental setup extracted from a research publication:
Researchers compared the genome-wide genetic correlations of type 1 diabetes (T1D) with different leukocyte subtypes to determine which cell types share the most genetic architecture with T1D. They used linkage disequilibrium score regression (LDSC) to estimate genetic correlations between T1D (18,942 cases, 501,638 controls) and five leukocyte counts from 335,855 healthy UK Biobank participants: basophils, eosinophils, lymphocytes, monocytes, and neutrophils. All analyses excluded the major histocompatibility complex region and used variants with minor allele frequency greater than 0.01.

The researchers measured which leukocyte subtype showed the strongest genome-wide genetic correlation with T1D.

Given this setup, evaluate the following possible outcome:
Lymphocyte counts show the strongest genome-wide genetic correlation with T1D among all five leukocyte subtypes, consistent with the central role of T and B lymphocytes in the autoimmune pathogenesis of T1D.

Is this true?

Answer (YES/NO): NO